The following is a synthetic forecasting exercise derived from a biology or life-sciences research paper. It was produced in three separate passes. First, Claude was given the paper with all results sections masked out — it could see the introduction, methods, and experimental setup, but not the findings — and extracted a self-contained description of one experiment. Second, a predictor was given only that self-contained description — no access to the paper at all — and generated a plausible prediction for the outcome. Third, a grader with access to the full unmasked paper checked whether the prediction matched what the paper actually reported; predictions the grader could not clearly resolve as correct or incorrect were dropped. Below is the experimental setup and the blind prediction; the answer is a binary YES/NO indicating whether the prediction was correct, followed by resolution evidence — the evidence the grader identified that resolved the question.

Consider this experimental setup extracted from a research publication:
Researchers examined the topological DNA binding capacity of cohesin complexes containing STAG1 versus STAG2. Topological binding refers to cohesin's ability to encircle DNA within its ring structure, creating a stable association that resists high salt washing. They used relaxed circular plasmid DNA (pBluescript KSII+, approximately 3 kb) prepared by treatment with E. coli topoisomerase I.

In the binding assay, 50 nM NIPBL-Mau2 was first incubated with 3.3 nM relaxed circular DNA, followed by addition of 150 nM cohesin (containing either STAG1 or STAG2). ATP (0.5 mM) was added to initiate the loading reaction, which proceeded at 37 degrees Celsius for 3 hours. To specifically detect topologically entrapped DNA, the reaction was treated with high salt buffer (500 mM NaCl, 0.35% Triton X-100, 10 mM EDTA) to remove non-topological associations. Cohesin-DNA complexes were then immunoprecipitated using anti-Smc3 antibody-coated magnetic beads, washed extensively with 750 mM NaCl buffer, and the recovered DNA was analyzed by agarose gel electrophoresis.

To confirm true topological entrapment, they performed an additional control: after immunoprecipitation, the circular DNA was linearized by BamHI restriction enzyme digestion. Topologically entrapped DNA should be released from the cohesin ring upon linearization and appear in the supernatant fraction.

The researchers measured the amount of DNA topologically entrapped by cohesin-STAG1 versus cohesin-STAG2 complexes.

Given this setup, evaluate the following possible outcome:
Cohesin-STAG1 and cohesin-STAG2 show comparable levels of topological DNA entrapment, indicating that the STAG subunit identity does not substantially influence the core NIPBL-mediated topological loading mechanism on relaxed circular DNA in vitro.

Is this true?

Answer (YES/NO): YES